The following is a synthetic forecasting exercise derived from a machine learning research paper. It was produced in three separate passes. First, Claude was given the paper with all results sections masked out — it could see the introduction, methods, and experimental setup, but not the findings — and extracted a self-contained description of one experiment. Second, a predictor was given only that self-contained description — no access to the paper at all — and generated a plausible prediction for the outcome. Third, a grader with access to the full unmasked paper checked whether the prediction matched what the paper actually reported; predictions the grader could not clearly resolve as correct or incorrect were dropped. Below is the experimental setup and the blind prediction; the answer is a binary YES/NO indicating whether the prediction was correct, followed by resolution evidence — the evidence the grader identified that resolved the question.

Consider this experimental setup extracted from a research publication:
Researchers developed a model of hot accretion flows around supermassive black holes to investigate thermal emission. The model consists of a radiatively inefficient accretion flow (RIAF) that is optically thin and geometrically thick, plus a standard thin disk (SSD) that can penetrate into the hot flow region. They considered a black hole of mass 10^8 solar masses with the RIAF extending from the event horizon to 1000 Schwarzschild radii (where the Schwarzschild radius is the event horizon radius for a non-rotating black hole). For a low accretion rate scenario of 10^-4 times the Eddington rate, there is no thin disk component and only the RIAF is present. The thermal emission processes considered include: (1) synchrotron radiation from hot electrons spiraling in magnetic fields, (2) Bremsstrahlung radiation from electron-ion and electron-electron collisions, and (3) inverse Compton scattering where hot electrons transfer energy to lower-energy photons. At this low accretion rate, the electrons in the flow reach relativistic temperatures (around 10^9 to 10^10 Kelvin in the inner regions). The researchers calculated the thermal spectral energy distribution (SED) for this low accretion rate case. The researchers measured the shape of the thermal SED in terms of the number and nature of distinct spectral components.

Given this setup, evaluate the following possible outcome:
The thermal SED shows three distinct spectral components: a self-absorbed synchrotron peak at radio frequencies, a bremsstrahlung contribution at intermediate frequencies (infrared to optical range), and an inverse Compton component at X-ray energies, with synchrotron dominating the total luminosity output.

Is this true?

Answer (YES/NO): NO